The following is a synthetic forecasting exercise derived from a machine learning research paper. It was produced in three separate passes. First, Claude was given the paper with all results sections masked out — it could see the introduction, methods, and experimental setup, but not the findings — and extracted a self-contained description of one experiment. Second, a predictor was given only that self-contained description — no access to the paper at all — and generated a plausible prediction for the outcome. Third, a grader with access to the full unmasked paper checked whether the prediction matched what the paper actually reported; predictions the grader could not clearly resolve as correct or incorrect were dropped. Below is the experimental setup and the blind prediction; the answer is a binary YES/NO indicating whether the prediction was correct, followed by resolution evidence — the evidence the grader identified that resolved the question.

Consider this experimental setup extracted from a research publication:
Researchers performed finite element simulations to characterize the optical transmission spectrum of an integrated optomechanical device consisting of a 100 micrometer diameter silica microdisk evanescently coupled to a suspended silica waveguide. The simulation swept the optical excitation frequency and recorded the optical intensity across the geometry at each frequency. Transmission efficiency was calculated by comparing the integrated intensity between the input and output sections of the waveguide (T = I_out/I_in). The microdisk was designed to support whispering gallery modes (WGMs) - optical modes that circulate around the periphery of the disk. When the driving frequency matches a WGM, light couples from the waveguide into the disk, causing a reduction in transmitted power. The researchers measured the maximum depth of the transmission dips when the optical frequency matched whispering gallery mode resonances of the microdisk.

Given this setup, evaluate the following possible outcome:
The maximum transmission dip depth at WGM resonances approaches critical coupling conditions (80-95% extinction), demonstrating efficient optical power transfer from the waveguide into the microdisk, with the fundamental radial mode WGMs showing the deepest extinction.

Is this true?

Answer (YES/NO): NO